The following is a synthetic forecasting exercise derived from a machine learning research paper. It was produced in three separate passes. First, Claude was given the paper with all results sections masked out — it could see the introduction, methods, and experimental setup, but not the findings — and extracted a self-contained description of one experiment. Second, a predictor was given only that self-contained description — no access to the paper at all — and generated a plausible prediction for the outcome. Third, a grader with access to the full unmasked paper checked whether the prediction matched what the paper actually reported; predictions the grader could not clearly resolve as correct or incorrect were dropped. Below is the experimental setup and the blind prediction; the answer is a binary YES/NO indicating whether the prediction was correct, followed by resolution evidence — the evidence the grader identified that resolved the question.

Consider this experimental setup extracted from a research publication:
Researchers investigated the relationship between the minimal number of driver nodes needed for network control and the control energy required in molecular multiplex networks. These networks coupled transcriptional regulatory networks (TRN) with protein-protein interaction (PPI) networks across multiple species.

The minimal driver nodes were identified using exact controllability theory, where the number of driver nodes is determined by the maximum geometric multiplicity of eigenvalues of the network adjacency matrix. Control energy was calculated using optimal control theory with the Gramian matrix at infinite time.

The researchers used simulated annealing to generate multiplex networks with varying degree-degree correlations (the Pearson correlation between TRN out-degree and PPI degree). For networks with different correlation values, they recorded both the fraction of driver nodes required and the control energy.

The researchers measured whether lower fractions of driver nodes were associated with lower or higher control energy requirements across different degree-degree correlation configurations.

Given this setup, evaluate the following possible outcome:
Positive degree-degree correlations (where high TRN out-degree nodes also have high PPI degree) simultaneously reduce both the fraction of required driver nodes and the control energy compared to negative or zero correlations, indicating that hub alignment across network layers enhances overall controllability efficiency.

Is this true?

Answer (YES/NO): NO